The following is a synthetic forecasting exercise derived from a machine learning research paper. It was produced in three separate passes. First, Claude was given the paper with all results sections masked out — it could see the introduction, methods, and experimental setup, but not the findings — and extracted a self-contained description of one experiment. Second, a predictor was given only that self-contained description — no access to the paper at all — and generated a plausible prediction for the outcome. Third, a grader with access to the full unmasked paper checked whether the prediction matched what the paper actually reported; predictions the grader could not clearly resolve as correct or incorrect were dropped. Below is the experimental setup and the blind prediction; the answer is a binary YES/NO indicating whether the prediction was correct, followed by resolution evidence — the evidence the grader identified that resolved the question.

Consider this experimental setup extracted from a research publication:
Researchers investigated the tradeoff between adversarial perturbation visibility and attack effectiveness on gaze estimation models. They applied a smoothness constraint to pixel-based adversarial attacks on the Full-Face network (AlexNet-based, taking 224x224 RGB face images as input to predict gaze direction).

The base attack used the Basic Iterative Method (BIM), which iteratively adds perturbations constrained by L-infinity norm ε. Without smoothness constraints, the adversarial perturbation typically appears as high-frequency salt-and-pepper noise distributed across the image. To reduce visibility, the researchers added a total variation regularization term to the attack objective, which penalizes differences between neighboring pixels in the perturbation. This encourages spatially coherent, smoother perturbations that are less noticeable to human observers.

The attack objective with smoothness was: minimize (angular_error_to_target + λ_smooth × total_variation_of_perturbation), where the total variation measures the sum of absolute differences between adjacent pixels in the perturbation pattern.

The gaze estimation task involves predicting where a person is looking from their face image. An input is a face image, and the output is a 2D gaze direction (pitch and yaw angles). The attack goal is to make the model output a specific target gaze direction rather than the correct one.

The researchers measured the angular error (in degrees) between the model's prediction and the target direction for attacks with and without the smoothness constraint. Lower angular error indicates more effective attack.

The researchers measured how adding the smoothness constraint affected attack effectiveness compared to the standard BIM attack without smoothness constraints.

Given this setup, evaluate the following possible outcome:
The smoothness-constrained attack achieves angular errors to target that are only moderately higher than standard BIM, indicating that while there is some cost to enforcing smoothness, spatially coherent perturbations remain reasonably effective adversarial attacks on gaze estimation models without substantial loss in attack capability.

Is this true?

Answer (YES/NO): NO